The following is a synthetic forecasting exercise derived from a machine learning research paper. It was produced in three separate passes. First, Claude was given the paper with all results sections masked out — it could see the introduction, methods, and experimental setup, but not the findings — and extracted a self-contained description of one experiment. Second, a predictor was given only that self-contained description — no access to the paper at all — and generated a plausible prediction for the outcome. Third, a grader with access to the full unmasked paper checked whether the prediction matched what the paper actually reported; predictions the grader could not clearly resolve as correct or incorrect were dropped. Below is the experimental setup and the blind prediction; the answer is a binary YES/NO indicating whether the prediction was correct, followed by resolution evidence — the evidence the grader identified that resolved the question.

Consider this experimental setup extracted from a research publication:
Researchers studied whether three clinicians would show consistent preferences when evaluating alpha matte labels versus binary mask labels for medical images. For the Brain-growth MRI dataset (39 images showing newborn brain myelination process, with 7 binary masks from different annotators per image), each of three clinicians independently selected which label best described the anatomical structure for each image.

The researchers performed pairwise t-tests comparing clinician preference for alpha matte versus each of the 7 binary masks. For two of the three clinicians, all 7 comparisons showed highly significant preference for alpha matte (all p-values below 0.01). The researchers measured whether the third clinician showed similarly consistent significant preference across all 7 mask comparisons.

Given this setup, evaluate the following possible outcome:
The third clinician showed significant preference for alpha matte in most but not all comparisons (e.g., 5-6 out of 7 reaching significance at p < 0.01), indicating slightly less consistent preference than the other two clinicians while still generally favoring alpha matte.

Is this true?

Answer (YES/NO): YES